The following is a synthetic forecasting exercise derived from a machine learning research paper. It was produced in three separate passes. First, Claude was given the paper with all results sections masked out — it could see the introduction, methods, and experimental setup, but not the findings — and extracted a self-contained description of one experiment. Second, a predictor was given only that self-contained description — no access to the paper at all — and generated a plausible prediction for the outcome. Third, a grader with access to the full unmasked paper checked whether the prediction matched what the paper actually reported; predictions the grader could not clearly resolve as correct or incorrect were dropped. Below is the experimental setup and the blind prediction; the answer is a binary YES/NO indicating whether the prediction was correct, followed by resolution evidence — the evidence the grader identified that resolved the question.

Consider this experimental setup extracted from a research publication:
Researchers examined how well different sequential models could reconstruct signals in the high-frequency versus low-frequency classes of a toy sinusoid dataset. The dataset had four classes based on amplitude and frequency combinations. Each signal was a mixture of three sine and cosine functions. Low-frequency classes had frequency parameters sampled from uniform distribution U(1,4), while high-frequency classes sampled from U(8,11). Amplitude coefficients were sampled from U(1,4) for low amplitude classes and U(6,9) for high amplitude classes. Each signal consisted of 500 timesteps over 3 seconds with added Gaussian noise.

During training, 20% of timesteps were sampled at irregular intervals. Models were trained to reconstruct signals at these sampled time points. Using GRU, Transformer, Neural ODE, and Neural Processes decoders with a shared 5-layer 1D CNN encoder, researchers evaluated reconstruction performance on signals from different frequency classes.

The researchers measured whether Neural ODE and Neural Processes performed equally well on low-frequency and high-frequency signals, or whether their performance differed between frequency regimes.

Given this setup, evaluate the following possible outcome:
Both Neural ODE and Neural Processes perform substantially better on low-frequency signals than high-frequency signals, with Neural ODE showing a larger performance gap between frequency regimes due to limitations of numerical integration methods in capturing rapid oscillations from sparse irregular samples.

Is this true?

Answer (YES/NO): NO